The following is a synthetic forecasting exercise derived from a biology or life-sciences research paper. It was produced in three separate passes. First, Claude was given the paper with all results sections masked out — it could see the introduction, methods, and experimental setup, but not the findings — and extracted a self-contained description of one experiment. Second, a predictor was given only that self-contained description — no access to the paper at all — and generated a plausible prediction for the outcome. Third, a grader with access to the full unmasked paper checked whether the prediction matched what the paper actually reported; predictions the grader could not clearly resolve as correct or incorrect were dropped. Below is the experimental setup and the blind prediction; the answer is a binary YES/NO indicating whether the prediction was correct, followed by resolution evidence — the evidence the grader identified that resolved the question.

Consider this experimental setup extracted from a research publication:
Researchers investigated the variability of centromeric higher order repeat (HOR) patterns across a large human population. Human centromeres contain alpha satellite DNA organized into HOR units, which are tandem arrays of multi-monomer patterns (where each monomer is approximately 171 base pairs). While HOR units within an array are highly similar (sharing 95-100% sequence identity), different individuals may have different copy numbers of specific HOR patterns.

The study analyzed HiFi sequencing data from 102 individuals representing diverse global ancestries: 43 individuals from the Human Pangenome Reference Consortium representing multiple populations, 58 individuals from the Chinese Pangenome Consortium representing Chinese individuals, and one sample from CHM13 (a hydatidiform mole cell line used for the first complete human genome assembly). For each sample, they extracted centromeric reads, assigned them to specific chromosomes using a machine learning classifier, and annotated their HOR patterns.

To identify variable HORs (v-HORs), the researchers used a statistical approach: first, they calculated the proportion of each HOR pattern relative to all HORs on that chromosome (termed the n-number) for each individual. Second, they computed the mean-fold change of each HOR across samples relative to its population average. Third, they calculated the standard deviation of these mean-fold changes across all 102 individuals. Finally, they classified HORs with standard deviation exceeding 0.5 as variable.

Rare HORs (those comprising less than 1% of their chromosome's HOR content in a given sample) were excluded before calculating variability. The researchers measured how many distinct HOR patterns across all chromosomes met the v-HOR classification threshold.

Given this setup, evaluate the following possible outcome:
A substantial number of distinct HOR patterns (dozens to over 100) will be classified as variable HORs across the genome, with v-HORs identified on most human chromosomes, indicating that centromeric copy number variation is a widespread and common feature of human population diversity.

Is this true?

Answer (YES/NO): YES